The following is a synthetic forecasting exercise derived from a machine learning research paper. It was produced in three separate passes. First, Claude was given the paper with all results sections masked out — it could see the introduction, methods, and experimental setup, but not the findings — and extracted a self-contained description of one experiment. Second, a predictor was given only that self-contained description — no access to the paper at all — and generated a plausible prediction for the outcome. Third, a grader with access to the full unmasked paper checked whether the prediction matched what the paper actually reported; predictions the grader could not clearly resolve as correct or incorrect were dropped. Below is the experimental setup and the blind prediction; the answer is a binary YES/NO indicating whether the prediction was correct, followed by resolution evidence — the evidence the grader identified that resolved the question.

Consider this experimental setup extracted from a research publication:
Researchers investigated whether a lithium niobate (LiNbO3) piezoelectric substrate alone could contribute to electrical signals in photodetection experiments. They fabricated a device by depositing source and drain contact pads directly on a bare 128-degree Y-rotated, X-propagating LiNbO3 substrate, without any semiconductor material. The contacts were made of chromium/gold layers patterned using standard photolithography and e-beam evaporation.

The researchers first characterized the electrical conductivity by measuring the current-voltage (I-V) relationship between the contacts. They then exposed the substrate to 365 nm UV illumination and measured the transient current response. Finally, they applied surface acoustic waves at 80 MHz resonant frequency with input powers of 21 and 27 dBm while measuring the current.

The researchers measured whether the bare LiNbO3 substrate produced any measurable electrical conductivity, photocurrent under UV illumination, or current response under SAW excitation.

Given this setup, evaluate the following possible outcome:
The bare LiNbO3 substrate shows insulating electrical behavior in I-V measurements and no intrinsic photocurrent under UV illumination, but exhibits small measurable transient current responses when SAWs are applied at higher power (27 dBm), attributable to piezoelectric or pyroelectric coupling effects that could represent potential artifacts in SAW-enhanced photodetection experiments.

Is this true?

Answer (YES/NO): NO